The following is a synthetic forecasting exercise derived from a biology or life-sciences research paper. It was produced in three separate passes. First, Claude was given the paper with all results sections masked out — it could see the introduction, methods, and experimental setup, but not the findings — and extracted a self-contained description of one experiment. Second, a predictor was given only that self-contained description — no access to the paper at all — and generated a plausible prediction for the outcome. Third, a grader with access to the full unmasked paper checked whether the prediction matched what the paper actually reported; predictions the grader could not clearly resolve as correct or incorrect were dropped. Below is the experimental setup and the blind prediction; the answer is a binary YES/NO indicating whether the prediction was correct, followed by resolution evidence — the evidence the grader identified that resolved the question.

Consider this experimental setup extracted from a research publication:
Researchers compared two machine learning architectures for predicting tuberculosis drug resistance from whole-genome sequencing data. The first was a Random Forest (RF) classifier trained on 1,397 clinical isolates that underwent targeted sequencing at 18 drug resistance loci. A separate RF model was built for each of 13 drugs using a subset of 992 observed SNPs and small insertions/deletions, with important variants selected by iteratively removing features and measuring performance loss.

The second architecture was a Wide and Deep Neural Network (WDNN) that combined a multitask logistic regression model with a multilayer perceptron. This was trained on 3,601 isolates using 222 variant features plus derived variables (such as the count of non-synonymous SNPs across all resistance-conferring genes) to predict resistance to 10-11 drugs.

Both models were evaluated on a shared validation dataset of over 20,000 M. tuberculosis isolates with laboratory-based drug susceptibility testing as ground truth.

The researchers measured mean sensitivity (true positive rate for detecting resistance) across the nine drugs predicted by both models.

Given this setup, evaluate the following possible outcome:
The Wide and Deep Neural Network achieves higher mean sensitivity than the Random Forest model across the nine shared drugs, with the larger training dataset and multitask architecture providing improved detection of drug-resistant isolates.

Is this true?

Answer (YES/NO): NO